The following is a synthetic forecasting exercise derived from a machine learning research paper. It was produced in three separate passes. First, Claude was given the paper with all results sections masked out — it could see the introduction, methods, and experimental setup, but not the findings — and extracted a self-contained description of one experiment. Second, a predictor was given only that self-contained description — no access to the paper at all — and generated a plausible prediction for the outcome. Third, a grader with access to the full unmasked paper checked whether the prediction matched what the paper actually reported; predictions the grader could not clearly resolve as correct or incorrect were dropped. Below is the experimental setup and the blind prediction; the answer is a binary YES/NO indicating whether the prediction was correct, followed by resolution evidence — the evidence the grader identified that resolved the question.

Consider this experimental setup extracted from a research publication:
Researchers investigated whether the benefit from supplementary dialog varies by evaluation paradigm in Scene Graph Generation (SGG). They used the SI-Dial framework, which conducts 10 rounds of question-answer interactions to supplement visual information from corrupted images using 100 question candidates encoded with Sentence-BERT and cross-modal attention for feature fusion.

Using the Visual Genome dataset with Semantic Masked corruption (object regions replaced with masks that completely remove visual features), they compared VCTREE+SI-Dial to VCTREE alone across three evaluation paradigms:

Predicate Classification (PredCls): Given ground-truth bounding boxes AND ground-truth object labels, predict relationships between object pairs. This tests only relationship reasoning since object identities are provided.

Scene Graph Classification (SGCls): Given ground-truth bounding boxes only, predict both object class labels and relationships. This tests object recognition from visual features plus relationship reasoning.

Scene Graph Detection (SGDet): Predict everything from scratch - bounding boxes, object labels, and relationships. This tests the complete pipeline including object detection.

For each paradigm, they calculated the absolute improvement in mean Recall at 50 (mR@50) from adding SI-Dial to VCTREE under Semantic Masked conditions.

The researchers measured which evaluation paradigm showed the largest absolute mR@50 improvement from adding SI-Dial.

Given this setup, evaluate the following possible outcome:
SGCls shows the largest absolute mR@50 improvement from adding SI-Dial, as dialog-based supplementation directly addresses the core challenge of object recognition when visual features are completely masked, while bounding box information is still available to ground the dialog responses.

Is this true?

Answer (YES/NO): YES